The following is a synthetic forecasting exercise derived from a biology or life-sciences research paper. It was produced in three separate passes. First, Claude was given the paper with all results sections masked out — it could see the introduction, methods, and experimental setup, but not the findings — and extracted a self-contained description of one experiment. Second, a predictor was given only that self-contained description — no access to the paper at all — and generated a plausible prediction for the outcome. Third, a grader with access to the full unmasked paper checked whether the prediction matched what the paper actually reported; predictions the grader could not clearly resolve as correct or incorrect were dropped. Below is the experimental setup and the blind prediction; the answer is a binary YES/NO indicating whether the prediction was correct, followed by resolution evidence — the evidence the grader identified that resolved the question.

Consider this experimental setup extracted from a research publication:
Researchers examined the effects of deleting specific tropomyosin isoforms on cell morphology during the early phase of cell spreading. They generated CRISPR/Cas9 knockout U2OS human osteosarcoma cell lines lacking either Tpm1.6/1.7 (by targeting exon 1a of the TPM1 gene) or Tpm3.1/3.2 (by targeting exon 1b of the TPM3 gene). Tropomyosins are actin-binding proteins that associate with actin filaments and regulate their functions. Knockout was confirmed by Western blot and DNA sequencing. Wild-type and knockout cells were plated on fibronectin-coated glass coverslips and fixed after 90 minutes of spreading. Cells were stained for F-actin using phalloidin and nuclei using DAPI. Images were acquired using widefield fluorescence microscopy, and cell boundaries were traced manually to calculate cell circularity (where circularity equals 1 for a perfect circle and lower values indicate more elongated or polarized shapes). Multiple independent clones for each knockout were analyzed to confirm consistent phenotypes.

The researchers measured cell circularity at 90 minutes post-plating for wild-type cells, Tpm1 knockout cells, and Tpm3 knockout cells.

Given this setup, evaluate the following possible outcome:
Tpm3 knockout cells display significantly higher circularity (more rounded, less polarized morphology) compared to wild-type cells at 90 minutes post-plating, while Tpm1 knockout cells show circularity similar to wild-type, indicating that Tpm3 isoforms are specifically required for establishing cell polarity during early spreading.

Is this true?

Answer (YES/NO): NO